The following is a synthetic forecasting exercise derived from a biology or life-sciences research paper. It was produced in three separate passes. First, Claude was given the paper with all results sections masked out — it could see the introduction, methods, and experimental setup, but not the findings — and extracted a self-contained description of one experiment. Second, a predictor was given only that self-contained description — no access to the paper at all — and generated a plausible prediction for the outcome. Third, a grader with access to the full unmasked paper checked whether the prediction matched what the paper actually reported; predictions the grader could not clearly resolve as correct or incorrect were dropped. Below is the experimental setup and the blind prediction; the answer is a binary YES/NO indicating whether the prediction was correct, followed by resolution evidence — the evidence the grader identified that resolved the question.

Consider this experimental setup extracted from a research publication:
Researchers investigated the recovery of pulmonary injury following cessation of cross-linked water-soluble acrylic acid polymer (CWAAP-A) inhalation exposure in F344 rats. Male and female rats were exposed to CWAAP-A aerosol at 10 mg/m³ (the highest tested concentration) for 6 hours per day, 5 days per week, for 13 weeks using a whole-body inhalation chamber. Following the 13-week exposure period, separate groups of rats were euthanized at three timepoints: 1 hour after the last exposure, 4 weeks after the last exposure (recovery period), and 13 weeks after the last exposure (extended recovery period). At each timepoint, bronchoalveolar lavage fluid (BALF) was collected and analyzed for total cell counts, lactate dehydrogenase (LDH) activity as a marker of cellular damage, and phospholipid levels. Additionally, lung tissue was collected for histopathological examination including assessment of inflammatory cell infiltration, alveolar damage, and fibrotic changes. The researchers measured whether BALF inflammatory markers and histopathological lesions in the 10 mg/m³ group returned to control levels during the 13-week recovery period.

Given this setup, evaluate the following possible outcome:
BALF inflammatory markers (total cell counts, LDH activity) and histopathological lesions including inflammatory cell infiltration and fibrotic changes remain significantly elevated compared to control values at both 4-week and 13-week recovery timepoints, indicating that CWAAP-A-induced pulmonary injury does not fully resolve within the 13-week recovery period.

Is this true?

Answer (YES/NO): NO